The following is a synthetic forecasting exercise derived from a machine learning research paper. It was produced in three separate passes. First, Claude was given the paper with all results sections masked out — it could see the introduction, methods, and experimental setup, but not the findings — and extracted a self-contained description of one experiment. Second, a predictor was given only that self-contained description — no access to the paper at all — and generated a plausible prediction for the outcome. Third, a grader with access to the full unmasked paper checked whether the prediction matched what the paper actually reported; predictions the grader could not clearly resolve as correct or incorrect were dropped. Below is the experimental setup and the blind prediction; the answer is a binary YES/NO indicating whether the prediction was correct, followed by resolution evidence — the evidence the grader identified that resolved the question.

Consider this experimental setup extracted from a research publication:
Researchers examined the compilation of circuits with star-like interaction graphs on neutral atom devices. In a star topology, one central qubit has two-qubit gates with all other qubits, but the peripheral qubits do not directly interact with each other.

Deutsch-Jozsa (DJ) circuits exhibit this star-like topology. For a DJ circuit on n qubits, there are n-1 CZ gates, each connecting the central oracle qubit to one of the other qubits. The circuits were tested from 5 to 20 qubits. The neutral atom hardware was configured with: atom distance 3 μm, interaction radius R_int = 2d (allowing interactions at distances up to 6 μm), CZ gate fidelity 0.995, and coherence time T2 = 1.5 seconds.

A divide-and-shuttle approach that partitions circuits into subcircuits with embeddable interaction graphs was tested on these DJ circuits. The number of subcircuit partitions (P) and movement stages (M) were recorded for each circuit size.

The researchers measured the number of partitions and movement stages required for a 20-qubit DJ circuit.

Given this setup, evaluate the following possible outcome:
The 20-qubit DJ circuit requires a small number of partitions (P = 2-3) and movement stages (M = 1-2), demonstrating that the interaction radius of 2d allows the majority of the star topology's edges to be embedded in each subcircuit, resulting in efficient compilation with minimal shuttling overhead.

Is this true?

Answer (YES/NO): NO